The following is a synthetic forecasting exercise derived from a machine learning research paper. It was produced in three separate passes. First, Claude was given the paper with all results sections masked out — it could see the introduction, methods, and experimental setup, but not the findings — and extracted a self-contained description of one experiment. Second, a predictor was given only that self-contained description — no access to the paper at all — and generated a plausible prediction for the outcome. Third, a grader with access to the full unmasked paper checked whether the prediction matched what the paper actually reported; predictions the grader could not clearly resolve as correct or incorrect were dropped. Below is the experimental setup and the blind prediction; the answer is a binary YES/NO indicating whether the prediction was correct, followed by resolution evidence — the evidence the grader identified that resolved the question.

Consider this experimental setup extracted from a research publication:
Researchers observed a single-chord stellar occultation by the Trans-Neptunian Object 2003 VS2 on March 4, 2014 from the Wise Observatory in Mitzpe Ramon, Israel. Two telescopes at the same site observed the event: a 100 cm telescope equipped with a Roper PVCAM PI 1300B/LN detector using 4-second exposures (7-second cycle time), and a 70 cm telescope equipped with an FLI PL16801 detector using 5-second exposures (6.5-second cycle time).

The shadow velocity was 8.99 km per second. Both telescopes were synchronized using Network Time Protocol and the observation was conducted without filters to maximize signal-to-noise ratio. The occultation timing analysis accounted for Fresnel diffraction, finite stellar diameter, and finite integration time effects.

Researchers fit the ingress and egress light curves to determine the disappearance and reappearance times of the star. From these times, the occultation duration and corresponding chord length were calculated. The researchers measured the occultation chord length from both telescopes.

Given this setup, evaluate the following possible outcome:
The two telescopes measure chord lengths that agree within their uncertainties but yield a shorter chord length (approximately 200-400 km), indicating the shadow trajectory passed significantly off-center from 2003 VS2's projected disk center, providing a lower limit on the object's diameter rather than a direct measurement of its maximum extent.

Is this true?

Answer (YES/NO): NO